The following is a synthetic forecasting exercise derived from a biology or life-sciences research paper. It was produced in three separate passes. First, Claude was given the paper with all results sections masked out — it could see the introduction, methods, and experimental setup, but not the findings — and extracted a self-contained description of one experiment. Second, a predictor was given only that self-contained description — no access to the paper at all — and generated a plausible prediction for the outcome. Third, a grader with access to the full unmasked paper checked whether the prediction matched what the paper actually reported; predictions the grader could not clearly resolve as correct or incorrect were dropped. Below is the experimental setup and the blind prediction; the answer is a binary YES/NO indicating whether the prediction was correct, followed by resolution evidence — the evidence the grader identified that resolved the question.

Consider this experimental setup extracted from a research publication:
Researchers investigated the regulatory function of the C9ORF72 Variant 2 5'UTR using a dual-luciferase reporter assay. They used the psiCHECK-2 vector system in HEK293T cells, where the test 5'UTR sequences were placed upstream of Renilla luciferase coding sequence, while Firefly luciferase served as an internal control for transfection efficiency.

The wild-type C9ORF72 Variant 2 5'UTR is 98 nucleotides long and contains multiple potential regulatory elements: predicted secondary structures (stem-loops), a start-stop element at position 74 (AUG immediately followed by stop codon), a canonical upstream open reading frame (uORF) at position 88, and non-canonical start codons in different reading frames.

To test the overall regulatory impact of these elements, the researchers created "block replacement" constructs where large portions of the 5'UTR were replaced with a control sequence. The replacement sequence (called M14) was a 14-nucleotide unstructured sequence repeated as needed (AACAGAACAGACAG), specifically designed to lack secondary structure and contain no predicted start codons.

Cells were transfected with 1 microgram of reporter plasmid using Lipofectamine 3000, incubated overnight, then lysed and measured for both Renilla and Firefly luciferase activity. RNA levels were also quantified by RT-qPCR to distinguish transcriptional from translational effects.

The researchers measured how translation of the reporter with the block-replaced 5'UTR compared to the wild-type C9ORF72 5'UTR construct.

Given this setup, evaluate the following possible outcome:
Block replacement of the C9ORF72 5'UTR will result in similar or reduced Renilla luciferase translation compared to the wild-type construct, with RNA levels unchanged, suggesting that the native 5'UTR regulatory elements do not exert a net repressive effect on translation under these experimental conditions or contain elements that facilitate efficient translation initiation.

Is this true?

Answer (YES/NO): NO